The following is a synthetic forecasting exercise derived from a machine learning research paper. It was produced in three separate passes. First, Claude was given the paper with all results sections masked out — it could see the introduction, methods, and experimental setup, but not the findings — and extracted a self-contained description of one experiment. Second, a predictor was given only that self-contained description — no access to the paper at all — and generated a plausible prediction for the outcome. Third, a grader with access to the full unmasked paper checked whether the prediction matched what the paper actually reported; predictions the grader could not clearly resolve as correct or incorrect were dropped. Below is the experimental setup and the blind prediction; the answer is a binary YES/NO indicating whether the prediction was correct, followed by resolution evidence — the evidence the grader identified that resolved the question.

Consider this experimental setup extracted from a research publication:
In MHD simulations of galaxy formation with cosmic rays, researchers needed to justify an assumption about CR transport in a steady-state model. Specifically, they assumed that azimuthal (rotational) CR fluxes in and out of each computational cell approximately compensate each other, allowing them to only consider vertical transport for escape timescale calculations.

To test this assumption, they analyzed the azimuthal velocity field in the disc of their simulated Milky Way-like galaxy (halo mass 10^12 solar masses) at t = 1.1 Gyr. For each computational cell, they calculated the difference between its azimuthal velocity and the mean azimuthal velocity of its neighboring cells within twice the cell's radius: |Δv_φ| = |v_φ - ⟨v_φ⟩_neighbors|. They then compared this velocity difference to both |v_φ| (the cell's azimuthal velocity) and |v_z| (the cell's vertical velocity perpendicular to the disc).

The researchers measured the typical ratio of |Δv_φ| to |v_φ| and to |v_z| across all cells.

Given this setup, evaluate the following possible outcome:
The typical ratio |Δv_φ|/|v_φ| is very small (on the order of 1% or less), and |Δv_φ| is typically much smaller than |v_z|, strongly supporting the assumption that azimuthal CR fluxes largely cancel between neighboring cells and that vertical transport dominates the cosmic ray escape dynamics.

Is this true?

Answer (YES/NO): NO